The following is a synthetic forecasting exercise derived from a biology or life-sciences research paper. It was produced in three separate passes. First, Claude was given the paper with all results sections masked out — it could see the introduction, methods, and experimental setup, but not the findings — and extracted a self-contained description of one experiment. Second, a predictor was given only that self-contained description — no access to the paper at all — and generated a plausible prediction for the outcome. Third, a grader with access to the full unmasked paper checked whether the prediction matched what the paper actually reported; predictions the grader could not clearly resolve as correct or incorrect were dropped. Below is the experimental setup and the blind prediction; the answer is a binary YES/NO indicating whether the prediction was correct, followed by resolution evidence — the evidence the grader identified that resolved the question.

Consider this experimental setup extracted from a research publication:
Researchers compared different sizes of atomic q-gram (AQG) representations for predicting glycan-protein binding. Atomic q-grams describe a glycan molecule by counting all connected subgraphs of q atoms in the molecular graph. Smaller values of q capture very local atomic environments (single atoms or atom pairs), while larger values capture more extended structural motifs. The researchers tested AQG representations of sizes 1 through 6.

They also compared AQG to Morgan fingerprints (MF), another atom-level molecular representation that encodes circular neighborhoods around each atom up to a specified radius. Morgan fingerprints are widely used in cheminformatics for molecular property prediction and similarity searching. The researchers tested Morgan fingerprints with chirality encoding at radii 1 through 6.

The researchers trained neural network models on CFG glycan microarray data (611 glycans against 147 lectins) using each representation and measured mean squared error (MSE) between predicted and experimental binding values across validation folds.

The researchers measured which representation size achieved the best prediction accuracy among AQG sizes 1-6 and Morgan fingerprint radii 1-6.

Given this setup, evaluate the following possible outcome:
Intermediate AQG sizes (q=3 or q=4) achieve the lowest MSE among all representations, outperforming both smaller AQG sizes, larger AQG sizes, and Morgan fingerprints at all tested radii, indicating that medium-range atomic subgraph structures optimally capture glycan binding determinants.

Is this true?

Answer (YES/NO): NO